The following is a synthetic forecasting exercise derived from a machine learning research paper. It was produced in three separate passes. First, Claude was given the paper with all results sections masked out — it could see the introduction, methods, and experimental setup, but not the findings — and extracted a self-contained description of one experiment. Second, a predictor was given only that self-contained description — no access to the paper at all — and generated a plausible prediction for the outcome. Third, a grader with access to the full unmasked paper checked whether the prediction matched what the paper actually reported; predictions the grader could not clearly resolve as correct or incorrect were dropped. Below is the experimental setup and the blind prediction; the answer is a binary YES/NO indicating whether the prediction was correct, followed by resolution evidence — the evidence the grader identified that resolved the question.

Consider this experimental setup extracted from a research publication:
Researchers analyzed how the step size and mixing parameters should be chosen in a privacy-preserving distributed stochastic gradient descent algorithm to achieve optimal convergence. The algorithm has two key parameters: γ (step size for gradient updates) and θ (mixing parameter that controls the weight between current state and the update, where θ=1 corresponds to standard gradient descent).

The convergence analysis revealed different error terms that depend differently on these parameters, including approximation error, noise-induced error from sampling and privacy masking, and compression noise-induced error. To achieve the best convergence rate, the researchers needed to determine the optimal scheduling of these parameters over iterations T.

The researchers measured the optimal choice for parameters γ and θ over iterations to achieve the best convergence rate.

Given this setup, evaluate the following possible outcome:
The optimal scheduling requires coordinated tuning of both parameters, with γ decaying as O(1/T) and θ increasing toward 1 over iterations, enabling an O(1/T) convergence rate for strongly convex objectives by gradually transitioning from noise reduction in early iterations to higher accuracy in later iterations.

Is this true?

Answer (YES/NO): NO